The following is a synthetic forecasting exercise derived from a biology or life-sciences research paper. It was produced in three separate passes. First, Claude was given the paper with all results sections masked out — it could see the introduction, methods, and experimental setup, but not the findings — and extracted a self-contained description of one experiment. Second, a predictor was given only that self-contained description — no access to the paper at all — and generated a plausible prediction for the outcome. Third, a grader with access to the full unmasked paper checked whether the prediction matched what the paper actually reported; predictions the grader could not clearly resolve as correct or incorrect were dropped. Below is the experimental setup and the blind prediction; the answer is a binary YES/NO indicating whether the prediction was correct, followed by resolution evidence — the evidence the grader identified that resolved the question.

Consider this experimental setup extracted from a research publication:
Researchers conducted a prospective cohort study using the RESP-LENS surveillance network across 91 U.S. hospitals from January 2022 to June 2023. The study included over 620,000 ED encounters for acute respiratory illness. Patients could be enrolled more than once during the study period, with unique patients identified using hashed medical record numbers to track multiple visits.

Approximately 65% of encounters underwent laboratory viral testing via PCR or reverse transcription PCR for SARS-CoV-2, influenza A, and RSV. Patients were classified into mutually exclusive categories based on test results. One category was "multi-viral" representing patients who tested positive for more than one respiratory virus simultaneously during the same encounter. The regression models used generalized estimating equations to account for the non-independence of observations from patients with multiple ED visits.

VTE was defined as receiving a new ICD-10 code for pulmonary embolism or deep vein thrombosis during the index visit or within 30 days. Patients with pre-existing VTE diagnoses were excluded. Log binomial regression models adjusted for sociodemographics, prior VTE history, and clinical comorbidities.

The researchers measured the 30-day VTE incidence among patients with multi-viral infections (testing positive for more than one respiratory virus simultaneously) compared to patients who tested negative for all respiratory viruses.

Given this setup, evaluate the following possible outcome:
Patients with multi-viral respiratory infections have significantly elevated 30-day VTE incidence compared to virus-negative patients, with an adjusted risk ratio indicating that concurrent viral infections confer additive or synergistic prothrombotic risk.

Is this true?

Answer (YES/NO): NO